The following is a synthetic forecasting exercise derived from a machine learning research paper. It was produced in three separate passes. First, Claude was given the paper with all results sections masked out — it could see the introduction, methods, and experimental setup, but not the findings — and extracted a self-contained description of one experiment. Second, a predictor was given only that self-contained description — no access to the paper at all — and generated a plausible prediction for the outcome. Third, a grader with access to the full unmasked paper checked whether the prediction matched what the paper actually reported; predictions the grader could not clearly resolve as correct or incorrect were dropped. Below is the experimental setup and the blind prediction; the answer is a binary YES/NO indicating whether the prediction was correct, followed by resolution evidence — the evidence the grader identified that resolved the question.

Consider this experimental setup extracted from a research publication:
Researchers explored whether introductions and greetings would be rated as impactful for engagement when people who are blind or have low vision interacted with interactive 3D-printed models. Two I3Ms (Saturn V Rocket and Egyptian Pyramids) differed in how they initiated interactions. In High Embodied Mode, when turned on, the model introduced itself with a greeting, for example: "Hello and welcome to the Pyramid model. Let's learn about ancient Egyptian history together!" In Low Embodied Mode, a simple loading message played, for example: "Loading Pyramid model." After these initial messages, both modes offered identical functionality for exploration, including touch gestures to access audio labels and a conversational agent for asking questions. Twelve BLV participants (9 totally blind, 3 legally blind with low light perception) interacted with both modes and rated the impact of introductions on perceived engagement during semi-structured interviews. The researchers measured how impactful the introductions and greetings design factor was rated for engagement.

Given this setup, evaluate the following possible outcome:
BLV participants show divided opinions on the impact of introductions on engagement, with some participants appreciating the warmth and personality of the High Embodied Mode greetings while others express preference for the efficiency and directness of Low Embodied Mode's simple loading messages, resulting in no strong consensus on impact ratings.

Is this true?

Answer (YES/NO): NO